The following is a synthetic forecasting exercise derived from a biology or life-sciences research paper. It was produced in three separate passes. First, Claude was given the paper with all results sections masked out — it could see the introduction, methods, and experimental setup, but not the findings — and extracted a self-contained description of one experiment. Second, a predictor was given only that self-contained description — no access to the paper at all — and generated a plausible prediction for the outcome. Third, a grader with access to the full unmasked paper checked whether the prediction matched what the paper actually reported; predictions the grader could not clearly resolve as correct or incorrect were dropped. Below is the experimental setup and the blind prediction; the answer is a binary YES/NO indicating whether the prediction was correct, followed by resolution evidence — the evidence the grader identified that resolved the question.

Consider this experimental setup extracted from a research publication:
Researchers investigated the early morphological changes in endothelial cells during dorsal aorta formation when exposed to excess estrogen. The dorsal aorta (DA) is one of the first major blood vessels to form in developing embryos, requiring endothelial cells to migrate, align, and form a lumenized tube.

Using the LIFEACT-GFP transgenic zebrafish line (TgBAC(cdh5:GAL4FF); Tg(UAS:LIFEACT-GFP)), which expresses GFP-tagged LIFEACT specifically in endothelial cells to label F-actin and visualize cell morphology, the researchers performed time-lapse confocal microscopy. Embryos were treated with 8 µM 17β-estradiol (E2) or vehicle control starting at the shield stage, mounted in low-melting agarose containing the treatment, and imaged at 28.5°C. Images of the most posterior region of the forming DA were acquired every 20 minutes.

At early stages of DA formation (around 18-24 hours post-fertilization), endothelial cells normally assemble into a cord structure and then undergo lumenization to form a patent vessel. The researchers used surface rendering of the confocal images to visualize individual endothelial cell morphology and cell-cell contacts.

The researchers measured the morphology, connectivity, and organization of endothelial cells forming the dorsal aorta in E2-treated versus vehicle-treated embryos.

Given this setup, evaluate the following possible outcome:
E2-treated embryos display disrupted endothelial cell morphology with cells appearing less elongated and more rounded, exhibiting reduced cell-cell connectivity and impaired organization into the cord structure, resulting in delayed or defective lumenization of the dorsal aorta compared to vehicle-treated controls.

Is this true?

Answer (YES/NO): NO